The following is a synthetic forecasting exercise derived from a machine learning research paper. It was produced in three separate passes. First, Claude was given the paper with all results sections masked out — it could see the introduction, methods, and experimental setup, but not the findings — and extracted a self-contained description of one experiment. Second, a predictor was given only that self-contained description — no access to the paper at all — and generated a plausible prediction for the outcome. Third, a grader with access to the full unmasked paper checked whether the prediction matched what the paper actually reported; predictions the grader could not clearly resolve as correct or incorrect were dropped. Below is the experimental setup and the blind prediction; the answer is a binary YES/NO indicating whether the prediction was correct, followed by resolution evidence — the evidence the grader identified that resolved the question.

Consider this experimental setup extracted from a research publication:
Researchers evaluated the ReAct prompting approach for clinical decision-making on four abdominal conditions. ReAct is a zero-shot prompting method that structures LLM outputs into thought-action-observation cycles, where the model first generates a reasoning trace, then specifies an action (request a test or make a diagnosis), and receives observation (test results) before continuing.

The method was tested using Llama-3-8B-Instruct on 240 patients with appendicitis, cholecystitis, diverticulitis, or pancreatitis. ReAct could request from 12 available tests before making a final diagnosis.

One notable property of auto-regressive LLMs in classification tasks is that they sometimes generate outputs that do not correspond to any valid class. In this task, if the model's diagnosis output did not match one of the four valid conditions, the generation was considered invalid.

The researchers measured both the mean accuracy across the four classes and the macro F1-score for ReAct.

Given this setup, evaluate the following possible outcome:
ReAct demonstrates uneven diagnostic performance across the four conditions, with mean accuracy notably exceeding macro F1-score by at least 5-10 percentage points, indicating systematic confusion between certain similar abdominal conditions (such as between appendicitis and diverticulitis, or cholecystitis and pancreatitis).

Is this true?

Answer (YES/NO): NO